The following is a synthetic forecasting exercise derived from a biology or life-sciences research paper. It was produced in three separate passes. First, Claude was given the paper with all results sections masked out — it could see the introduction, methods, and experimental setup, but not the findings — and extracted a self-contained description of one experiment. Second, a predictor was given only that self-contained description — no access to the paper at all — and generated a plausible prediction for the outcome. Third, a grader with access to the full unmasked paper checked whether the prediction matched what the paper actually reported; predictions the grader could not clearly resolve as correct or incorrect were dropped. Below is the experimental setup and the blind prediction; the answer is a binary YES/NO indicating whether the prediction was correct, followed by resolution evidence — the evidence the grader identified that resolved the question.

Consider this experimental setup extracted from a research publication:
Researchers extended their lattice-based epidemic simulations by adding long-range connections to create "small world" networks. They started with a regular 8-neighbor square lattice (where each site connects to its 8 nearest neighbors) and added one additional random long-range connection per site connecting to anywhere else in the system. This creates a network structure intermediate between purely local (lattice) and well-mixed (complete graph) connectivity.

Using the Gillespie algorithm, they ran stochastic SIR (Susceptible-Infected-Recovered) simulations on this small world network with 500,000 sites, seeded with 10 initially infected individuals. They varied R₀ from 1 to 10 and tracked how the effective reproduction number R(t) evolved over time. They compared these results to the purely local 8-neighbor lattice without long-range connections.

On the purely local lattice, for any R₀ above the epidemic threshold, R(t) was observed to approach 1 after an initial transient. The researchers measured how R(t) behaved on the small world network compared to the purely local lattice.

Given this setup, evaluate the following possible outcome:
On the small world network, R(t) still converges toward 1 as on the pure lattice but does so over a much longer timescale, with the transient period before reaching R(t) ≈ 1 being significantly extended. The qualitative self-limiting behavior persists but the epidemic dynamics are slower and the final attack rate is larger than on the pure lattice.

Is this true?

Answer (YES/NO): NO